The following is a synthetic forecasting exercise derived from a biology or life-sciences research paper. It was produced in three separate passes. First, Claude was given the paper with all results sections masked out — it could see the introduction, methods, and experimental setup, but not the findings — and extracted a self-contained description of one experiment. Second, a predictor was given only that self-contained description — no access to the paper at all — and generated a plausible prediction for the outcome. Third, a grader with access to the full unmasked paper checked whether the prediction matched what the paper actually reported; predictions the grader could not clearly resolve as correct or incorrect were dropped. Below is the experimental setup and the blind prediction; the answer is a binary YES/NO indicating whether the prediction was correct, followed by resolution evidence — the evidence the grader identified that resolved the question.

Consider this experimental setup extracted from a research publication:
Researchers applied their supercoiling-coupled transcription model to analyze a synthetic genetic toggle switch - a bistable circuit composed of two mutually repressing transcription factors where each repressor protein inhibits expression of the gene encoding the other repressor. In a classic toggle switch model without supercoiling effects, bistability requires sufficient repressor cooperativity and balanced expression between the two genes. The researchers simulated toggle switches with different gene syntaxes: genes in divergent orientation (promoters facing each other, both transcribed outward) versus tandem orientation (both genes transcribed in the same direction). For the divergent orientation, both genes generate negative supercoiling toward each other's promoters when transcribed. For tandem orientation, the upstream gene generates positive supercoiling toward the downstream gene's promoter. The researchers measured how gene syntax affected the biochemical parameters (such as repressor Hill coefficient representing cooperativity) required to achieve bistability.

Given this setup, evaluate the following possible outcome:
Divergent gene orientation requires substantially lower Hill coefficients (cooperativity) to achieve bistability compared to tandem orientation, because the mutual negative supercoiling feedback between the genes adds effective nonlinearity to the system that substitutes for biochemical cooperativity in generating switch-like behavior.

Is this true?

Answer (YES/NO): NO